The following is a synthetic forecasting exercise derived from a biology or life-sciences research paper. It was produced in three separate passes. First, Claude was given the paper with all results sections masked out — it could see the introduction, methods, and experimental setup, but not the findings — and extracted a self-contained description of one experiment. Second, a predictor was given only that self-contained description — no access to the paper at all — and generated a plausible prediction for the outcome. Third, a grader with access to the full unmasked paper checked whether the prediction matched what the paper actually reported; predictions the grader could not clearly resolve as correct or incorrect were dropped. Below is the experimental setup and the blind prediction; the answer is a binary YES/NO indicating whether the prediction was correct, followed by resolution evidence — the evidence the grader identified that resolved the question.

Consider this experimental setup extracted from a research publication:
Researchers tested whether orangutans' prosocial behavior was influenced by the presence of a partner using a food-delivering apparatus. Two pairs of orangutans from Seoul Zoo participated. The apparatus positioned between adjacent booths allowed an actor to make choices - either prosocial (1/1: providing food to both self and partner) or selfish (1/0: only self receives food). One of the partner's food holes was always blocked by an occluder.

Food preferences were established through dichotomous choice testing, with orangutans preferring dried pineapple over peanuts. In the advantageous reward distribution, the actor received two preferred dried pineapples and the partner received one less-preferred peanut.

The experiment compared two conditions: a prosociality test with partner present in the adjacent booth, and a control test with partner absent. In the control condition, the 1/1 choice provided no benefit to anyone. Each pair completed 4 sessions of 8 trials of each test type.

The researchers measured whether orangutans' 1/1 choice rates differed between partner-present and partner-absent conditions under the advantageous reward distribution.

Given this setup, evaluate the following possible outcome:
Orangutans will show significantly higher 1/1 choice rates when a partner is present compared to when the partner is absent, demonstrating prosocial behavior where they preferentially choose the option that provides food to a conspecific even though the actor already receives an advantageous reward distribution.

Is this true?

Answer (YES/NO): NO